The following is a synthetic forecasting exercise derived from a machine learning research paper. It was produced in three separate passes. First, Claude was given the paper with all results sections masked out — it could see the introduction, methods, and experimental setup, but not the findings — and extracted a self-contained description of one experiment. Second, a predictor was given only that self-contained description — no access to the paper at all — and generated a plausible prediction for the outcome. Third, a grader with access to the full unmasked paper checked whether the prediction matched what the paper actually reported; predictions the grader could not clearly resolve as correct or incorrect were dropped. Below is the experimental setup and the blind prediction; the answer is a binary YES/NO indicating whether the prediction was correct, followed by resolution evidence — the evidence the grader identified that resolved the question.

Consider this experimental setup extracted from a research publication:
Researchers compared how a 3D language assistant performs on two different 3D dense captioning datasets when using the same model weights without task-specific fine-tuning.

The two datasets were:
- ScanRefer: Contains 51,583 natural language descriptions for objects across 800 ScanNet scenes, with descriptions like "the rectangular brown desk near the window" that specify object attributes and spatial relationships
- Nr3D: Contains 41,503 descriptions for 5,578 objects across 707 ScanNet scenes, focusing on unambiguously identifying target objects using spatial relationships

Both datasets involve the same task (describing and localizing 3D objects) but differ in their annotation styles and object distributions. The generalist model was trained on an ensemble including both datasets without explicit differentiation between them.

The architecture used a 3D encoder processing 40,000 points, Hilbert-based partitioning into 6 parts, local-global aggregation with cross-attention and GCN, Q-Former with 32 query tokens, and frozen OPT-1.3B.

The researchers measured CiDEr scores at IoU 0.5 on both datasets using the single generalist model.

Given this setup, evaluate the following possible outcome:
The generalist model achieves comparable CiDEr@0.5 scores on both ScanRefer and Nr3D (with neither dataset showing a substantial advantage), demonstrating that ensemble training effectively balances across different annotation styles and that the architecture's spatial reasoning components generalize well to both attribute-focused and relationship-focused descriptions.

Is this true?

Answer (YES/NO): NO